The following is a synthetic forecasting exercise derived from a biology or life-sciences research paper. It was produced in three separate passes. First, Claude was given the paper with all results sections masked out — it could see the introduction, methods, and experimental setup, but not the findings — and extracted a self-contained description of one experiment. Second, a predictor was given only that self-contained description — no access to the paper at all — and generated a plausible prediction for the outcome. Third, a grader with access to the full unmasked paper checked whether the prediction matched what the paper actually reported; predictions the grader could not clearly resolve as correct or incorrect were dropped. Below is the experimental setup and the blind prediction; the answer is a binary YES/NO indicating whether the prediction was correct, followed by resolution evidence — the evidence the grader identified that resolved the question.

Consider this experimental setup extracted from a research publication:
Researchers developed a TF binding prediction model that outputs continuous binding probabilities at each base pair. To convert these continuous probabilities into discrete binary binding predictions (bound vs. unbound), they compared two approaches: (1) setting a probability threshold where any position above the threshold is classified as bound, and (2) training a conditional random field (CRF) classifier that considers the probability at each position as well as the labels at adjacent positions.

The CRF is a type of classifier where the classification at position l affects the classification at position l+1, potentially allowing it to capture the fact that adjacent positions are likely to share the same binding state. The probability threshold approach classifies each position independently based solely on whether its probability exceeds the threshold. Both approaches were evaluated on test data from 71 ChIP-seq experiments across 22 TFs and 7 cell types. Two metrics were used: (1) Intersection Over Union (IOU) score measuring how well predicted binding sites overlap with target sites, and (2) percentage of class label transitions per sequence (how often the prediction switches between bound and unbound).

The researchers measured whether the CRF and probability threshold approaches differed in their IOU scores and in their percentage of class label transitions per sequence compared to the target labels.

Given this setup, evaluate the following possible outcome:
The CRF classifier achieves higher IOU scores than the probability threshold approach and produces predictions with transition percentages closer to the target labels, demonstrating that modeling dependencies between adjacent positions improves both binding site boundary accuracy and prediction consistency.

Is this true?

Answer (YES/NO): NO